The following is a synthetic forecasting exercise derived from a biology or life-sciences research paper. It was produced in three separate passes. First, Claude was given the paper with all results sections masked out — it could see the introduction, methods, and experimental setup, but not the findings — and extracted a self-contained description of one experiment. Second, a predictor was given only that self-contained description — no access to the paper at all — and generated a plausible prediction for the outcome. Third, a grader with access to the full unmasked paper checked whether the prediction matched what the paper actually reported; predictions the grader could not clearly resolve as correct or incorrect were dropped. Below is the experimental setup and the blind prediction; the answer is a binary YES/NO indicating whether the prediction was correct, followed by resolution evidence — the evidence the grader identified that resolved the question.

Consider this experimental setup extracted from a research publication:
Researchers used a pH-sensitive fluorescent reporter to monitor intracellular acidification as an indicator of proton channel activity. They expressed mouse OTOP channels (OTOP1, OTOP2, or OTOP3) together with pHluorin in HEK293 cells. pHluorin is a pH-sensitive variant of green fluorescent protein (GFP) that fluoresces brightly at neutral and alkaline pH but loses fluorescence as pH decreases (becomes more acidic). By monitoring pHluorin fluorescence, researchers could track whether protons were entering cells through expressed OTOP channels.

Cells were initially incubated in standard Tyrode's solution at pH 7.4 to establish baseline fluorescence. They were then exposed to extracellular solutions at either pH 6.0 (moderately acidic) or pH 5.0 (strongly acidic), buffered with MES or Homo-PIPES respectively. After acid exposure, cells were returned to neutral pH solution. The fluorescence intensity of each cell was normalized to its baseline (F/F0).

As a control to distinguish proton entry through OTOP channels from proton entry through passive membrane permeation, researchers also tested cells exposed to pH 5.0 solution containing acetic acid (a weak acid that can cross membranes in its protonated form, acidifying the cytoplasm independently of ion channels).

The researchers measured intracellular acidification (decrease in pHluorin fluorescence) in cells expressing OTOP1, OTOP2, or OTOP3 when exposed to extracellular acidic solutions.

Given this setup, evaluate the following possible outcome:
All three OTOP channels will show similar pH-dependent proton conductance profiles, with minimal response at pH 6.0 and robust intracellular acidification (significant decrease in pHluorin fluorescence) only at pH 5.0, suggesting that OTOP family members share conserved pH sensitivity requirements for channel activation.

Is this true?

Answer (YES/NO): NO